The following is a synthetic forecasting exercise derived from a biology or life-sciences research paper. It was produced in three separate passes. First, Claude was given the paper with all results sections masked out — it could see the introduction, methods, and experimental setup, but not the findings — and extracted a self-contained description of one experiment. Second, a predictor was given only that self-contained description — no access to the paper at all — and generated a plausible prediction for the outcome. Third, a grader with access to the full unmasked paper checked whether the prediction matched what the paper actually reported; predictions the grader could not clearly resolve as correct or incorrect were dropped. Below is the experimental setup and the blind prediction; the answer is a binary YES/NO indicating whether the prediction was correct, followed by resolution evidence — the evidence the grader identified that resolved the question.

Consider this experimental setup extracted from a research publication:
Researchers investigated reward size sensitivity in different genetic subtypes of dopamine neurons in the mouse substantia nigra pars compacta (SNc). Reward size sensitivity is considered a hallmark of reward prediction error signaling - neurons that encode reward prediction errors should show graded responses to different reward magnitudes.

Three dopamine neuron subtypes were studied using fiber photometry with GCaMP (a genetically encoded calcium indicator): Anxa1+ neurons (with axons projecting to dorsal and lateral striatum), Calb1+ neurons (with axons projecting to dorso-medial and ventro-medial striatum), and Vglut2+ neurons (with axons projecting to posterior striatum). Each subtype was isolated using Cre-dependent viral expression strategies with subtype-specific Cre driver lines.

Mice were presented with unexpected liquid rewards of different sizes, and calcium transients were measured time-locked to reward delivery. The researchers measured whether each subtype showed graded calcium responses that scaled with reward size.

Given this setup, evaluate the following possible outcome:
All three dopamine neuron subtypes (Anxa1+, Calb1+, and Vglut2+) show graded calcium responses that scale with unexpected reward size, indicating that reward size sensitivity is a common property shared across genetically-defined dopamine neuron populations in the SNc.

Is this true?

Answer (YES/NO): NO